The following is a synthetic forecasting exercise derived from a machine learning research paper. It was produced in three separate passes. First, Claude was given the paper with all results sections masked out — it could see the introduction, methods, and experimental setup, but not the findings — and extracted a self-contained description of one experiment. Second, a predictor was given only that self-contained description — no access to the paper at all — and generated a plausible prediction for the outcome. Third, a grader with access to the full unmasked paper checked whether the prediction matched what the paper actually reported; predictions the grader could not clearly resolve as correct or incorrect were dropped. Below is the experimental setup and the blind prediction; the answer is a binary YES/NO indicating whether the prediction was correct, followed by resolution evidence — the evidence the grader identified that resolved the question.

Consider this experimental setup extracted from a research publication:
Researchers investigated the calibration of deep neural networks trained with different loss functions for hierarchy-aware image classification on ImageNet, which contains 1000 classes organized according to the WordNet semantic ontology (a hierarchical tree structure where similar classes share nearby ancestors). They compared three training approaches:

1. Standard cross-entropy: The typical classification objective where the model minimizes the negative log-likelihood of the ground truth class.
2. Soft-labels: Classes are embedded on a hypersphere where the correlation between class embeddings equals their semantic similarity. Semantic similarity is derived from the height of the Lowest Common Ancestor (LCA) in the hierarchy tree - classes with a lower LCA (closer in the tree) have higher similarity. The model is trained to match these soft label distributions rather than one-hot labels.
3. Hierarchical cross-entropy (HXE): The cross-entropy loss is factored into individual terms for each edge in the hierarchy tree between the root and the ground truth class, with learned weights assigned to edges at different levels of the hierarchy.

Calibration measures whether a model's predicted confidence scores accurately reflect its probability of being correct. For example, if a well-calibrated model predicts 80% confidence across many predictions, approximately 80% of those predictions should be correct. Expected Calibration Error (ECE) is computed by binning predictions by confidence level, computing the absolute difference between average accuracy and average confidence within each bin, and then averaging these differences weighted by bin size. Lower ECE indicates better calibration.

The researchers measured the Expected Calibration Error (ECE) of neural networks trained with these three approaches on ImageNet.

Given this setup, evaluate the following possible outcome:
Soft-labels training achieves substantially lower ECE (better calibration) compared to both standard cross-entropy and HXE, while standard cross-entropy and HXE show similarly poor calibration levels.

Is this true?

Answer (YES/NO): NO